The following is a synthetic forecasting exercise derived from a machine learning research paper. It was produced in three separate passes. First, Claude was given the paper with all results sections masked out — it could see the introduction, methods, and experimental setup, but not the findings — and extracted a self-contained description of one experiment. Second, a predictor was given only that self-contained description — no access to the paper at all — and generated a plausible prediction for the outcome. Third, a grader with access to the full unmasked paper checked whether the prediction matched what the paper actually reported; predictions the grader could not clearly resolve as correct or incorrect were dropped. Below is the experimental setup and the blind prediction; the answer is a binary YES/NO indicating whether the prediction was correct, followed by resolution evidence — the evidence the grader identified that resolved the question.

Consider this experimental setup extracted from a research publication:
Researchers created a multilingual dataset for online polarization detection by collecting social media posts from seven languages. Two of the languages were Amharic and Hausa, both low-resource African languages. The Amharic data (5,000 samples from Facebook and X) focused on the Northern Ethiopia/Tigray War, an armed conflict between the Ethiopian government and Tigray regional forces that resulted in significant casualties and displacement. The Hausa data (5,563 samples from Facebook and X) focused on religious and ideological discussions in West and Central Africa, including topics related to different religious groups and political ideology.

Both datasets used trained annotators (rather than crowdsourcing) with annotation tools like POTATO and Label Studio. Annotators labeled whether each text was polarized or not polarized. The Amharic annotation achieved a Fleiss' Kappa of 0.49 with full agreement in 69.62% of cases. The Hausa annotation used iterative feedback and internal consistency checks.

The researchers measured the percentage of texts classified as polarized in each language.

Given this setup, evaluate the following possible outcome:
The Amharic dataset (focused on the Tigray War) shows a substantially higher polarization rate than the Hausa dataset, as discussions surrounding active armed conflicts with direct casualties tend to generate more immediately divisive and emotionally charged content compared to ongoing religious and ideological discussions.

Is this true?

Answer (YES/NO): YES